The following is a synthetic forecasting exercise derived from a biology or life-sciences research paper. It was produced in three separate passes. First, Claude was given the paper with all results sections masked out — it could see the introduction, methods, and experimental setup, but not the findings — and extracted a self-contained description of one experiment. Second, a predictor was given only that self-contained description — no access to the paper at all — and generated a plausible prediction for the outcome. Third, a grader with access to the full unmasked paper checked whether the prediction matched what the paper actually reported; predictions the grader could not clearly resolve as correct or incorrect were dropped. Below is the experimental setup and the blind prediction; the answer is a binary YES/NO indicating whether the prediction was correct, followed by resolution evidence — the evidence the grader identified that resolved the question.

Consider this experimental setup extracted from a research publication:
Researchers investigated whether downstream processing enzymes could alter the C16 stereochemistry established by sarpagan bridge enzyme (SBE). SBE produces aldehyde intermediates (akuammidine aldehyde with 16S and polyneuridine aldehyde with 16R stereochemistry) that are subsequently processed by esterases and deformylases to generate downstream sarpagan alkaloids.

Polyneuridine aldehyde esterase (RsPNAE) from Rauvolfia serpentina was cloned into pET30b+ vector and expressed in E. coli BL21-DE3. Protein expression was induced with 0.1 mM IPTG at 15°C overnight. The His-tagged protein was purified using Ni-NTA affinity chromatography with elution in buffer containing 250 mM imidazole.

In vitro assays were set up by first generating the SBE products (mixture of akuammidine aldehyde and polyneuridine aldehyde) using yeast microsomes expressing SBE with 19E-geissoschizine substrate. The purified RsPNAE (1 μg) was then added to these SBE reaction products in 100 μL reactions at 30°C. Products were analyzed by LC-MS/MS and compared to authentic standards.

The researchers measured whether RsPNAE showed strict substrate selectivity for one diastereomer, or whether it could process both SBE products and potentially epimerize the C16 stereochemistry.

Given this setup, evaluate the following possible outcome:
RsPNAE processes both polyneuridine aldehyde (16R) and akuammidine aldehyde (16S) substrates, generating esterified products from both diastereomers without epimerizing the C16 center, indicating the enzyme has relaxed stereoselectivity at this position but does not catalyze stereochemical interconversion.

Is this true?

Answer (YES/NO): NO